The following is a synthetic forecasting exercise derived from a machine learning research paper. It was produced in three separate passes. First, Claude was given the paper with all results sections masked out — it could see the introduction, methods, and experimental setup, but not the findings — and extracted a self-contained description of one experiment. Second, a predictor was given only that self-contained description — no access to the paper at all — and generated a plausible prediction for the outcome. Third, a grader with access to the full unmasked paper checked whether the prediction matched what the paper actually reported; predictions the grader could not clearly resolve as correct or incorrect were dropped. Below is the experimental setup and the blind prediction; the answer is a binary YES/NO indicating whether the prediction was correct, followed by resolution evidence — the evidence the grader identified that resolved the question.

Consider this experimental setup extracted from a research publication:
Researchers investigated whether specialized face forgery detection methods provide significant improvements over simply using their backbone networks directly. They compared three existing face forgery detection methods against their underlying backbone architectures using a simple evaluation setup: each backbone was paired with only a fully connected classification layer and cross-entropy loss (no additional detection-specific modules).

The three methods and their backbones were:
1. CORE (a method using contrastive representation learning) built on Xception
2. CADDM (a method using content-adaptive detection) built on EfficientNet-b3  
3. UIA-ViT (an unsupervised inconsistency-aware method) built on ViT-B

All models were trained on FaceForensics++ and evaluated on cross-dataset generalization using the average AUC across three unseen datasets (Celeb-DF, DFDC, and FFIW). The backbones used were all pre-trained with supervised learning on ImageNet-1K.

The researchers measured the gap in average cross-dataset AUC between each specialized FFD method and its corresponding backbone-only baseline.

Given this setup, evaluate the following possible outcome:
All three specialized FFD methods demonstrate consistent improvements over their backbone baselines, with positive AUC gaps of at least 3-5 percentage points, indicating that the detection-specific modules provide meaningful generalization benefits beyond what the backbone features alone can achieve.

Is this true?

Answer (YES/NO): NO